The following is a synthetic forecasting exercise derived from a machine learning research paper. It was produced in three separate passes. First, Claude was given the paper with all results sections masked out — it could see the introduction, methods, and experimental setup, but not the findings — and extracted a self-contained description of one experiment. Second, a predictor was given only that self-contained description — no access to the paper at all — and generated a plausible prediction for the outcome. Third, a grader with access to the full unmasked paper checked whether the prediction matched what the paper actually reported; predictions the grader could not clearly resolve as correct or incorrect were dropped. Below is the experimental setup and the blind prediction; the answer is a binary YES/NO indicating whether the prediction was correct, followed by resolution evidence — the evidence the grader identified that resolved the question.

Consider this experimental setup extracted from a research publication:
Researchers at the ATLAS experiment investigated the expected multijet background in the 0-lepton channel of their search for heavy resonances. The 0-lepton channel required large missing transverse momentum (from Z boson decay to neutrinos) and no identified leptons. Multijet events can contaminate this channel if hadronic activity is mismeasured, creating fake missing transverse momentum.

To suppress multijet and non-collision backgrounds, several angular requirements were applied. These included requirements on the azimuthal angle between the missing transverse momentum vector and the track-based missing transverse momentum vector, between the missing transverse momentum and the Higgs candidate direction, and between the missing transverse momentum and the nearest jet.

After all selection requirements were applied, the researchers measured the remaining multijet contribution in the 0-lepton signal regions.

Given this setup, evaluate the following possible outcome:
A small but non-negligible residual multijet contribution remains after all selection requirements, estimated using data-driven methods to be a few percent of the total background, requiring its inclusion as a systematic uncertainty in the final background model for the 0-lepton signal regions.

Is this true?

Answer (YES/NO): NO